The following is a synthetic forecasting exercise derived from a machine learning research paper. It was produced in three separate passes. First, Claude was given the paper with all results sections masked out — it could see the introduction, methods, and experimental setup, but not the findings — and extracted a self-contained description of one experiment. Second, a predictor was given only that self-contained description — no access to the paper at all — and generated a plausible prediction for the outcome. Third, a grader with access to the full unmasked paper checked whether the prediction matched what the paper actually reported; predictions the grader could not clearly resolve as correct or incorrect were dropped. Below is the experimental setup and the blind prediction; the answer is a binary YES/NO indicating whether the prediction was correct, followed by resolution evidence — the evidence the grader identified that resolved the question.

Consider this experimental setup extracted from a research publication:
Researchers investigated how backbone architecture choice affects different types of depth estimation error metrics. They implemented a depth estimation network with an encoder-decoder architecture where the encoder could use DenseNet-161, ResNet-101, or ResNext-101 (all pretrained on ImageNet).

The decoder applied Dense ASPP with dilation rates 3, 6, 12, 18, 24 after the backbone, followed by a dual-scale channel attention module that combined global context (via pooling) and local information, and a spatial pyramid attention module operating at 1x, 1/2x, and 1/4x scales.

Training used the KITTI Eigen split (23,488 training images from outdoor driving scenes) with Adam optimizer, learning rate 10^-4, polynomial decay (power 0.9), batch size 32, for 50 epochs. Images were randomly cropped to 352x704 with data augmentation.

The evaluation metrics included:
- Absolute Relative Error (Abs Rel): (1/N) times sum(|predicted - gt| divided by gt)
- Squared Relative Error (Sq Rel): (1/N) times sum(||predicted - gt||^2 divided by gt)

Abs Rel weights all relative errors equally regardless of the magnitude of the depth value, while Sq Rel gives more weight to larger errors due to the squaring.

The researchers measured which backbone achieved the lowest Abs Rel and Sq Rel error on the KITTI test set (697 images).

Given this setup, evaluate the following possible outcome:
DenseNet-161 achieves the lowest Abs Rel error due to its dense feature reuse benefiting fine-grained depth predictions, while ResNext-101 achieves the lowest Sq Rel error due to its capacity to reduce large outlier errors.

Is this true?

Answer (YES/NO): NO